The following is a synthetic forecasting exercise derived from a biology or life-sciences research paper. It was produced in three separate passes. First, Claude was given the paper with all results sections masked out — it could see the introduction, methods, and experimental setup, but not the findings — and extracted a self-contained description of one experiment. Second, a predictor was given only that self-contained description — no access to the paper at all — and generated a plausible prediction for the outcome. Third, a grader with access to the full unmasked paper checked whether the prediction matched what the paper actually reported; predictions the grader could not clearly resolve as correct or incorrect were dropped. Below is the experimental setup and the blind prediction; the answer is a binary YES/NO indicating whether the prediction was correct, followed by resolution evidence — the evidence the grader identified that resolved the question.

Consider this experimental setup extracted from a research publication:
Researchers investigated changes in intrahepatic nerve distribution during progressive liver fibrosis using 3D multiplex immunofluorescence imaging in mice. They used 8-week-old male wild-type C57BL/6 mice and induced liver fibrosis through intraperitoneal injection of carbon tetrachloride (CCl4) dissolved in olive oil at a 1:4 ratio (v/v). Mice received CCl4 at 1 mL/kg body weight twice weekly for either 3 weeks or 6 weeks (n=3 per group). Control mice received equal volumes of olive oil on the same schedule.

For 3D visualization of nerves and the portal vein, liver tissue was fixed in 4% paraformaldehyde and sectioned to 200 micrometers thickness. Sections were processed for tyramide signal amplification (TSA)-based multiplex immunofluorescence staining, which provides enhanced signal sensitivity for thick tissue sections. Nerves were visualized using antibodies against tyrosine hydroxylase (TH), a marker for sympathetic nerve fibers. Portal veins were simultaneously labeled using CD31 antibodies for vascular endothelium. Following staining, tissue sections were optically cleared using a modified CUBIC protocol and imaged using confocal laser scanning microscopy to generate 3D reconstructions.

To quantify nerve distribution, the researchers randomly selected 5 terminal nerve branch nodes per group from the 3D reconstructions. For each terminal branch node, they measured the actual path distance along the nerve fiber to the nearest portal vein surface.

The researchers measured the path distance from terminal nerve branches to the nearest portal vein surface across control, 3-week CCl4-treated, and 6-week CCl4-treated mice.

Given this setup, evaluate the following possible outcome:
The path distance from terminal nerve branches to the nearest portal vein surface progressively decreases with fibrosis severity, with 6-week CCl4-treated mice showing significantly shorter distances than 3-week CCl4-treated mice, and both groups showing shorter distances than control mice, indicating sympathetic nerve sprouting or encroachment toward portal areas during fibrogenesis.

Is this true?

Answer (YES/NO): NO